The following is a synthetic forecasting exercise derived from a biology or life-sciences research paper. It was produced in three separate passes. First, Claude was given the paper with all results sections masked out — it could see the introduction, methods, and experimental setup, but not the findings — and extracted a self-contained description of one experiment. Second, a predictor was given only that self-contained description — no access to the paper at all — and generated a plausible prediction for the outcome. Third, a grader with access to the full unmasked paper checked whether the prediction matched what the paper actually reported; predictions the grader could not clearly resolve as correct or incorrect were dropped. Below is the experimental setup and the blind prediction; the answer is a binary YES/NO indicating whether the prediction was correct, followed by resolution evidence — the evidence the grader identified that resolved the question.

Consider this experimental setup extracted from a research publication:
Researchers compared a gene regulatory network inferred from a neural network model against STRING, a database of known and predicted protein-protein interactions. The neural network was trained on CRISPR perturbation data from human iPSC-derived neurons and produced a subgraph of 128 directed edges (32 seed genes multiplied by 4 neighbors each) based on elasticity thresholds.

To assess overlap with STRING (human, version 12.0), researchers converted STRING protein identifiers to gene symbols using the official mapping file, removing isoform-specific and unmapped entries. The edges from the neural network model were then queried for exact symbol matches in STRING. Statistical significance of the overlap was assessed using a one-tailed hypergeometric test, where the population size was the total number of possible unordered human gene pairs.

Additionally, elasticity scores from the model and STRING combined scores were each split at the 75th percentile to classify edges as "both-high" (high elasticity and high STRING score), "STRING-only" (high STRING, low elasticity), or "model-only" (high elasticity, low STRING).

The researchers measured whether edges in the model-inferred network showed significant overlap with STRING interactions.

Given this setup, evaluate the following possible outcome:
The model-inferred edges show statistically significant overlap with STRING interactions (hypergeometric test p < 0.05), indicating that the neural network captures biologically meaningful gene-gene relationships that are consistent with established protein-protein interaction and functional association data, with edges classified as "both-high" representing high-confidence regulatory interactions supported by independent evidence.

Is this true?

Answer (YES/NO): YES